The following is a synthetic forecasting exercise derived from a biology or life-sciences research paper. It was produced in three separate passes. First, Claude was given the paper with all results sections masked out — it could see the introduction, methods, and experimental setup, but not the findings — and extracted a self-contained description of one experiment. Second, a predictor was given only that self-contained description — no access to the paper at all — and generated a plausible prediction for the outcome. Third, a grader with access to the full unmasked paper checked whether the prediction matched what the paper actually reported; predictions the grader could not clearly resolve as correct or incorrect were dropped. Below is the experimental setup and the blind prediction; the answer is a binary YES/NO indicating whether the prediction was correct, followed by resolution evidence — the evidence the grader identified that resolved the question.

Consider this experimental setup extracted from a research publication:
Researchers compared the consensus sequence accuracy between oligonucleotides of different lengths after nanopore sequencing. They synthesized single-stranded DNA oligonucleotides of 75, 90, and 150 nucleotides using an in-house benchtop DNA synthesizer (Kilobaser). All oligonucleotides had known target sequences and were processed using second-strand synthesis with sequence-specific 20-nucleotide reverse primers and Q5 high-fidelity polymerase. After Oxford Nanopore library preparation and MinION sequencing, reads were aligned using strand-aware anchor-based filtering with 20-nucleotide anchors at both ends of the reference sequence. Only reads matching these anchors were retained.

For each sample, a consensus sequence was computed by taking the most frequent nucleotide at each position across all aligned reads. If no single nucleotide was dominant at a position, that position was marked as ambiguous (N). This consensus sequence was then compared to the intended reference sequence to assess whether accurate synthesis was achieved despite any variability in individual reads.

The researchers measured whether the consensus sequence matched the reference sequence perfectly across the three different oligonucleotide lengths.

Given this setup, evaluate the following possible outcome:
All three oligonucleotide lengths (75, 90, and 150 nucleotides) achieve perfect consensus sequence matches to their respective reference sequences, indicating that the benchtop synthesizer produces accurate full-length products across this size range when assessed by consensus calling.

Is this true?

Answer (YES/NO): NO